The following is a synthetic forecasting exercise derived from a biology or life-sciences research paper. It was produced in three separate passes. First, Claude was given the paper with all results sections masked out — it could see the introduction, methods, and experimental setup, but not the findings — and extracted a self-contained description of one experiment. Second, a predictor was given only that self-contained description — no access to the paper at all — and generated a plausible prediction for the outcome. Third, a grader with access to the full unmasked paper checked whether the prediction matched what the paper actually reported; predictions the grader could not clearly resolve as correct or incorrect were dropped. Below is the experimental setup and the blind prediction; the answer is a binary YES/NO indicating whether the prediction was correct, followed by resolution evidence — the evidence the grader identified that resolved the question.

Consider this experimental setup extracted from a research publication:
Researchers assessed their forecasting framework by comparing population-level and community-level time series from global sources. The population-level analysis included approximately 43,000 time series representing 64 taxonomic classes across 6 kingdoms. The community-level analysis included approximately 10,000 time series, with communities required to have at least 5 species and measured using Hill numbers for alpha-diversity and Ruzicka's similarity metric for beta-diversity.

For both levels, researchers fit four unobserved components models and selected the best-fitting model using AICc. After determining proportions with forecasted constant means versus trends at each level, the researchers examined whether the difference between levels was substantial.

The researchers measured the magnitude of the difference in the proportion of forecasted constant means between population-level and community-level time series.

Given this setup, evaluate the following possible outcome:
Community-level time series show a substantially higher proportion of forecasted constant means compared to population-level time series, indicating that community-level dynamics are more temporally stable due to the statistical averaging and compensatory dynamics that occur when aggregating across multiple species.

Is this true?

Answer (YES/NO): YES